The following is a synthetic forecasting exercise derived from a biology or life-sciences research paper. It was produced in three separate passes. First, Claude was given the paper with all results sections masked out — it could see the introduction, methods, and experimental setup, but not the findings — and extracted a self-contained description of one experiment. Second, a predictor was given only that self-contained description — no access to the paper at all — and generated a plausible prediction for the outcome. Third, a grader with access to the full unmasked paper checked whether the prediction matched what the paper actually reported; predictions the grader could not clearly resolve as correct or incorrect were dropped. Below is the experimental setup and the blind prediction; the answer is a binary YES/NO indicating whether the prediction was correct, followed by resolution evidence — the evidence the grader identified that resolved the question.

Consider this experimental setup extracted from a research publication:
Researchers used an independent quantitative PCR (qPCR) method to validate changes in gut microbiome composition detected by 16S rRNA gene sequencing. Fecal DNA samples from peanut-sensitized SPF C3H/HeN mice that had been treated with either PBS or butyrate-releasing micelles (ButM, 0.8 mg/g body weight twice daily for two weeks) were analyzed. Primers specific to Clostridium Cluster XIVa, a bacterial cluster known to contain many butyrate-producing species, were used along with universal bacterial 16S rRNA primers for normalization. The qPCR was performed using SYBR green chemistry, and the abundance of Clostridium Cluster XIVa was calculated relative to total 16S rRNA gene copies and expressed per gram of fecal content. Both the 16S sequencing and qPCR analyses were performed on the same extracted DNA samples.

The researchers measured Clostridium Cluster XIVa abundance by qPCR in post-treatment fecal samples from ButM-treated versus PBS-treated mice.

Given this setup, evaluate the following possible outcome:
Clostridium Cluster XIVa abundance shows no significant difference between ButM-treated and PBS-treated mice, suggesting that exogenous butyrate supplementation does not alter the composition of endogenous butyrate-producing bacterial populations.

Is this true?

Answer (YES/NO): NO